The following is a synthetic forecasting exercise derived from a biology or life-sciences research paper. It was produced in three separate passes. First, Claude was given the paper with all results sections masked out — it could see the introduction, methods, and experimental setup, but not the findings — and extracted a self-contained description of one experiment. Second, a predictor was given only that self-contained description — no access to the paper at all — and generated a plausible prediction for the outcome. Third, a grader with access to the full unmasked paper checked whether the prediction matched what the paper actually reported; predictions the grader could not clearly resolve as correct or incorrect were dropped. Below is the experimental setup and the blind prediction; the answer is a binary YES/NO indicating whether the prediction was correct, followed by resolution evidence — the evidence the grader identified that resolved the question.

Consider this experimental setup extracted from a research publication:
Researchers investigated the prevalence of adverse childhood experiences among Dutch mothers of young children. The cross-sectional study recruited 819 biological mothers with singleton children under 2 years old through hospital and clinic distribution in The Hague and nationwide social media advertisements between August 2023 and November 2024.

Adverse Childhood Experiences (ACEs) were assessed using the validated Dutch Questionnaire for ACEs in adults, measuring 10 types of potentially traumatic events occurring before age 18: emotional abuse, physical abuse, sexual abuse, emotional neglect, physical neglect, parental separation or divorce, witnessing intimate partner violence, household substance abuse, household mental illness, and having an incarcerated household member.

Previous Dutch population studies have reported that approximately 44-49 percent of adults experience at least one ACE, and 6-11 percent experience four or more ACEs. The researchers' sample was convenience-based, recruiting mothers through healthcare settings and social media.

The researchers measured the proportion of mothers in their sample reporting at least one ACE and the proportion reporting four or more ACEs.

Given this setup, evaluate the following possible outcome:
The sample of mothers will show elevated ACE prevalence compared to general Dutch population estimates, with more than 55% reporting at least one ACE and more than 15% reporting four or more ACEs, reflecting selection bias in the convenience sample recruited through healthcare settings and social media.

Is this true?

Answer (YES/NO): YES